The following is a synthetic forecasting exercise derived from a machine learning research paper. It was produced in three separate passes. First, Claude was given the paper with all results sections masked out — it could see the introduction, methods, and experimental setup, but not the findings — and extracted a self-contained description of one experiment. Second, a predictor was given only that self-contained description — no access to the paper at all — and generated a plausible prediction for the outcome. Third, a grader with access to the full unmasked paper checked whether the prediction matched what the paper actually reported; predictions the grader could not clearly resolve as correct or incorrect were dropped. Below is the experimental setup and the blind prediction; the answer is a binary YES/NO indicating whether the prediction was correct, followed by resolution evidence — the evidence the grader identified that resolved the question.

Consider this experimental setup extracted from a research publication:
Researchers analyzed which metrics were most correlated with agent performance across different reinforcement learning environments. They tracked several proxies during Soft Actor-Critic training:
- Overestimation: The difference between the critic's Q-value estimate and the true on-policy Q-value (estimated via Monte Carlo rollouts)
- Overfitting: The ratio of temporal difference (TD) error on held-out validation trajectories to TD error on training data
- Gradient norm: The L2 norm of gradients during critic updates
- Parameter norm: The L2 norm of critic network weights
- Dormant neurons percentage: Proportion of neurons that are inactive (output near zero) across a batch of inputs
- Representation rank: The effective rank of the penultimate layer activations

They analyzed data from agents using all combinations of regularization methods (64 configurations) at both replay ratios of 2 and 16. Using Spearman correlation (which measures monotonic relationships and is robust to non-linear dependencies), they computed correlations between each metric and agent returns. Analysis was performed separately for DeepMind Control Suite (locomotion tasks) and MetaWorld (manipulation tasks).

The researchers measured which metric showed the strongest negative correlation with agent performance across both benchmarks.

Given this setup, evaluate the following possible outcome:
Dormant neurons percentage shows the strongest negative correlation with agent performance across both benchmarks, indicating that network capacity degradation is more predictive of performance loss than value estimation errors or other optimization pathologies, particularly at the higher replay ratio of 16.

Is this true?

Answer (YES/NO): NO